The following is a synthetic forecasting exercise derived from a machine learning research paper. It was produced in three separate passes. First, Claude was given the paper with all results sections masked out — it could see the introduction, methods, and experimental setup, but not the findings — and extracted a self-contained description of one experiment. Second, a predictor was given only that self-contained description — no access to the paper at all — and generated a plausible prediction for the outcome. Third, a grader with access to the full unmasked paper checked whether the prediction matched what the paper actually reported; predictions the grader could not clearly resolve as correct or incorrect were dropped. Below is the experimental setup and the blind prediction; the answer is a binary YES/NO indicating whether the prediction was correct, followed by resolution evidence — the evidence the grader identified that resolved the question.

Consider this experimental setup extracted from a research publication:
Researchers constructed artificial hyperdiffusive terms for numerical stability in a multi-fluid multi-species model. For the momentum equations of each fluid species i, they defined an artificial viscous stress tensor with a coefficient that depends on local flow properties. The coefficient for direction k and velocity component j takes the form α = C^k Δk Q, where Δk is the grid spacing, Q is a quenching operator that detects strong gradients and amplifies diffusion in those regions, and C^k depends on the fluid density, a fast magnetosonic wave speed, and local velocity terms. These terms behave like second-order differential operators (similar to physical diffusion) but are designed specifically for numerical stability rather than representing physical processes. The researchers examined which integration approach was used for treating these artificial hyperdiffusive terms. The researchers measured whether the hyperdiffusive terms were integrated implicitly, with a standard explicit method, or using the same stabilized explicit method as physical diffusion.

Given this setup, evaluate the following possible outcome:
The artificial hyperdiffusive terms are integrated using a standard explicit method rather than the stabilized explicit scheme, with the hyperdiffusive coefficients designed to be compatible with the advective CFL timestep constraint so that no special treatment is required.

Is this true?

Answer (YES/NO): NO